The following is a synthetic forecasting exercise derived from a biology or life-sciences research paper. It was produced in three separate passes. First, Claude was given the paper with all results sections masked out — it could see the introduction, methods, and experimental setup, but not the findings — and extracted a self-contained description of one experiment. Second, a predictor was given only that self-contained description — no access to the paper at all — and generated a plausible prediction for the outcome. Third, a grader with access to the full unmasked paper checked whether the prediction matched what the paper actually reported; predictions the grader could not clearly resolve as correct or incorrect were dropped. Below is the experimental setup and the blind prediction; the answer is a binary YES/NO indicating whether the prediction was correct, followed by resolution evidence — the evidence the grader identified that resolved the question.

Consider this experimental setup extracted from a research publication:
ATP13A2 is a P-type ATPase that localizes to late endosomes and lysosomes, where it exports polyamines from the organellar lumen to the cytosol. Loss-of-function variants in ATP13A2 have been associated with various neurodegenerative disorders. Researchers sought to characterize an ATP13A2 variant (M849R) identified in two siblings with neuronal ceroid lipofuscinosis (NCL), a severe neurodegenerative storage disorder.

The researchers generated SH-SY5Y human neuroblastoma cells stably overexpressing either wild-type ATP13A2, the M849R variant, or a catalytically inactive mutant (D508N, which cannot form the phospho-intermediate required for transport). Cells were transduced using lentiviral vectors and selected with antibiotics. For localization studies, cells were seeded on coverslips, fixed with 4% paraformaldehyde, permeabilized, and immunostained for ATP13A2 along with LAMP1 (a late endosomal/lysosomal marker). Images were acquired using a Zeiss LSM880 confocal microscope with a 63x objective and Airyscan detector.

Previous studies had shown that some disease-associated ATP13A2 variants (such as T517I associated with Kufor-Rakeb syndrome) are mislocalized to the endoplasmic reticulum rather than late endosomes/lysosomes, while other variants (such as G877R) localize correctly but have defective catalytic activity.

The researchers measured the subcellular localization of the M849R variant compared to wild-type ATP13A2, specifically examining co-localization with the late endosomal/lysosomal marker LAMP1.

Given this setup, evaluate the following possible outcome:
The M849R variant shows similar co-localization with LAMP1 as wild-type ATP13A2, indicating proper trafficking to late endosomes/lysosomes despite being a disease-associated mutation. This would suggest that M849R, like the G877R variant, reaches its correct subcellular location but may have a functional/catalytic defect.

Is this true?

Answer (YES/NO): NO